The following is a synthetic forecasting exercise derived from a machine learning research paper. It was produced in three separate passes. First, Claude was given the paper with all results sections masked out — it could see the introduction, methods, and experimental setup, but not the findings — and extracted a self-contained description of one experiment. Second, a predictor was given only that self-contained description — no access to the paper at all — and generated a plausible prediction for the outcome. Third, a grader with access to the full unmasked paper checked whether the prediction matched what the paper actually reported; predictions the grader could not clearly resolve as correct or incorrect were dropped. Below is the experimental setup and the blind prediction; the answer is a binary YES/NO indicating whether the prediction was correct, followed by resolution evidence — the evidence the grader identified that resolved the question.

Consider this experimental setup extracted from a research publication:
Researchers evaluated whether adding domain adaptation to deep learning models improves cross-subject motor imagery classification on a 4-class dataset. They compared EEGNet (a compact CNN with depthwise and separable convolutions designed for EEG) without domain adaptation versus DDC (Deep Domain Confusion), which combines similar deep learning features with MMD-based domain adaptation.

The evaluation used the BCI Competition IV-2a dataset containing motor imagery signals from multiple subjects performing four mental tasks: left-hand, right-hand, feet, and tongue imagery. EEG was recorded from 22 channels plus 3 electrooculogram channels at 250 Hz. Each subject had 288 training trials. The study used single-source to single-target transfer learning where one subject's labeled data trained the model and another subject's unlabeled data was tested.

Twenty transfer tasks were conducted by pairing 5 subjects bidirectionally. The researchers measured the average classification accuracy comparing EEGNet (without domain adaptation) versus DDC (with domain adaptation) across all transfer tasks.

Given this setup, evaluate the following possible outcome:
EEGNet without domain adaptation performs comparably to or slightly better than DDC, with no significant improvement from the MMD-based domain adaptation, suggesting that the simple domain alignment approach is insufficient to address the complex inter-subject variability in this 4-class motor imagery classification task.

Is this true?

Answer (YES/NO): NO